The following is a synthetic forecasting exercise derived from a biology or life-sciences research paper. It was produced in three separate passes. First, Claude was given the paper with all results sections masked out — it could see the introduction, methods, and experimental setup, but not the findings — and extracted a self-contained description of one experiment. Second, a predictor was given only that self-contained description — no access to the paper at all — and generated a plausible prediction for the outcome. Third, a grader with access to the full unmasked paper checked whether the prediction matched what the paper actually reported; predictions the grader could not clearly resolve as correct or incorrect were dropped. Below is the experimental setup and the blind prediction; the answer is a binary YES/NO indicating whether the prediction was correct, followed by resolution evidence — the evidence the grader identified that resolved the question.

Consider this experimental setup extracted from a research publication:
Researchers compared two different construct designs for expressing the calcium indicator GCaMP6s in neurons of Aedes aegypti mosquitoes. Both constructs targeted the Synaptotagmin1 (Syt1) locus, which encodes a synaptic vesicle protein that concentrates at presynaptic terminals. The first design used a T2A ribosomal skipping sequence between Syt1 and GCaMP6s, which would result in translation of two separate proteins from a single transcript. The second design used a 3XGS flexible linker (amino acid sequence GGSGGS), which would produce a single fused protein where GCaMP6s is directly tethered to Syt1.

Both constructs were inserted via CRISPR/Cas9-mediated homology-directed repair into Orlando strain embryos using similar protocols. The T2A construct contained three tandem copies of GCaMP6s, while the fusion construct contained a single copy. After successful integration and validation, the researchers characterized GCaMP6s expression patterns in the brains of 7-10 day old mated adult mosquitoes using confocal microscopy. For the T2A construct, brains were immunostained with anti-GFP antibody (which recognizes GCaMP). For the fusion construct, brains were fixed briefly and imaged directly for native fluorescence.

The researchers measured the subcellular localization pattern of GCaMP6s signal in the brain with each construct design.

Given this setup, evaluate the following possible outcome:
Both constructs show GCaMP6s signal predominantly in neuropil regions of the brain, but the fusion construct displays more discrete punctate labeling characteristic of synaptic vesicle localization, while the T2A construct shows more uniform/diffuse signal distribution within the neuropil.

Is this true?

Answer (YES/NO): NO